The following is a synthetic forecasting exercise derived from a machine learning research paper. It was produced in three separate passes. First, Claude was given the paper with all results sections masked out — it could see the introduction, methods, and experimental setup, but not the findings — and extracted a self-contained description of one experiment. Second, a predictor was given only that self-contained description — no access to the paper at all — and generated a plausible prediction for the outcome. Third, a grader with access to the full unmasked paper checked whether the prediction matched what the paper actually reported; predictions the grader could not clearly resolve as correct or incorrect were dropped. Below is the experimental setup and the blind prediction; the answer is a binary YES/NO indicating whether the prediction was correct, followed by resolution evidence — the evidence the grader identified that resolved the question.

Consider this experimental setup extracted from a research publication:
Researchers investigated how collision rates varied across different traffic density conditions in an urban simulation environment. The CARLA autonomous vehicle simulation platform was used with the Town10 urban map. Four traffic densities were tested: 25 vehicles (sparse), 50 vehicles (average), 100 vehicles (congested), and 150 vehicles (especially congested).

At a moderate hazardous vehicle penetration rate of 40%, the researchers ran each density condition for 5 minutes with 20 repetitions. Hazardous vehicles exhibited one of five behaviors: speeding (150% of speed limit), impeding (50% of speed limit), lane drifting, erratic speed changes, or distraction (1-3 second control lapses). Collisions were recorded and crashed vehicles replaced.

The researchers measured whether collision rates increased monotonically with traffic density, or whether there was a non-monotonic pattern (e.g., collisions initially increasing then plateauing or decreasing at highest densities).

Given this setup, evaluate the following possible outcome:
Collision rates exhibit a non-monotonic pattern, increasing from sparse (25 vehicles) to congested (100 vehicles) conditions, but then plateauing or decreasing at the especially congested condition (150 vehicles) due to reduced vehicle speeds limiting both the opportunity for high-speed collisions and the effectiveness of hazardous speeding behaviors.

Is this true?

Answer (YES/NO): NO